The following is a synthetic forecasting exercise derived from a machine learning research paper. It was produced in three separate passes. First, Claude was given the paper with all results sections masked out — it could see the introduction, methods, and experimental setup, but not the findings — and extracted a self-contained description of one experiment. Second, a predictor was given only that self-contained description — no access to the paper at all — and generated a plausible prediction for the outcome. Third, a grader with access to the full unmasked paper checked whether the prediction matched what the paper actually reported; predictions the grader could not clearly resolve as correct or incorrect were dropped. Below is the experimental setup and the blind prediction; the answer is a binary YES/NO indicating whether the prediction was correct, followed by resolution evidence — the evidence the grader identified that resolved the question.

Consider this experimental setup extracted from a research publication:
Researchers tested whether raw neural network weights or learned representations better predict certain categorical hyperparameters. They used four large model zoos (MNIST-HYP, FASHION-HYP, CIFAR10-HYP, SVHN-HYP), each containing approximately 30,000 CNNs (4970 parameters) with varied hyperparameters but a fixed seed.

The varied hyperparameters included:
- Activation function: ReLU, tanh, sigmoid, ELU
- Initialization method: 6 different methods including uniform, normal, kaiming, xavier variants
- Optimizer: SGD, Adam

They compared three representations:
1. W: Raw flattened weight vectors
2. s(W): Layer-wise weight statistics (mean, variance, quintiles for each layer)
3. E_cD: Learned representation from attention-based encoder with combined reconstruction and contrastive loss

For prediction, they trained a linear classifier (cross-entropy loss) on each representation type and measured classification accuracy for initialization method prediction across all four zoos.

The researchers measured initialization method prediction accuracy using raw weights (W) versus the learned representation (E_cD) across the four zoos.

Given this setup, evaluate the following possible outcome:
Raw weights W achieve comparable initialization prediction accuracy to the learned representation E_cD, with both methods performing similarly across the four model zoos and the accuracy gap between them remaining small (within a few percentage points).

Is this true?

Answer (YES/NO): NO